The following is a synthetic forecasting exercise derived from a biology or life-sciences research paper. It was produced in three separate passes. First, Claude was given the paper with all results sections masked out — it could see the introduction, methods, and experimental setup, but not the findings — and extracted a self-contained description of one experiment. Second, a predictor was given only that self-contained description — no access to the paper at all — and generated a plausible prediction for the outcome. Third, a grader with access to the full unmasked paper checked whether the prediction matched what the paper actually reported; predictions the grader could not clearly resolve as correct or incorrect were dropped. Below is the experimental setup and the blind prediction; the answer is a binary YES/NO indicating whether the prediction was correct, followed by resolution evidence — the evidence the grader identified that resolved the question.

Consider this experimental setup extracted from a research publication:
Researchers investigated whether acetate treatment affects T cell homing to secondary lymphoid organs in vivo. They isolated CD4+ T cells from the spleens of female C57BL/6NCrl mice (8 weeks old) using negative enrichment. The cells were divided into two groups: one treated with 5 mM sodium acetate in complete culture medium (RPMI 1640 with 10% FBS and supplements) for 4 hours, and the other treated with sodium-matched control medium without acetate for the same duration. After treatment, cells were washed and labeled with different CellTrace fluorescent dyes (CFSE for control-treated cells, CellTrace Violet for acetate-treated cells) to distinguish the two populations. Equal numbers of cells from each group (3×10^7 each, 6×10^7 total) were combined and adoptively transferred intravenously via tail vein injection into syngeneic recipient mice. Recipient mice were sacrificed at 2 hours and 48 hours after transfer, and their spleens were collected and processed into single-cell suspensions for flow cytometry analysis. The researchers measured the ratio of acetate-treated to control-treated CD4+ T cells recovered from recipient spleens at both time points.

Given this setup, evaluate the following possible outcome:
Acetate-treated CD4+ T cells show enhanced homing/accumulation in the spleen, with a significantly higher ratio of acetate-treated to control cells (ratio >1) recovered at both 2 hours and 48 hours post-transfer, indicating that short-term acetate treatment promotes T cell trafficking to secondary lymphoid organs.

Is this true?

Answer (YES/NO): NO